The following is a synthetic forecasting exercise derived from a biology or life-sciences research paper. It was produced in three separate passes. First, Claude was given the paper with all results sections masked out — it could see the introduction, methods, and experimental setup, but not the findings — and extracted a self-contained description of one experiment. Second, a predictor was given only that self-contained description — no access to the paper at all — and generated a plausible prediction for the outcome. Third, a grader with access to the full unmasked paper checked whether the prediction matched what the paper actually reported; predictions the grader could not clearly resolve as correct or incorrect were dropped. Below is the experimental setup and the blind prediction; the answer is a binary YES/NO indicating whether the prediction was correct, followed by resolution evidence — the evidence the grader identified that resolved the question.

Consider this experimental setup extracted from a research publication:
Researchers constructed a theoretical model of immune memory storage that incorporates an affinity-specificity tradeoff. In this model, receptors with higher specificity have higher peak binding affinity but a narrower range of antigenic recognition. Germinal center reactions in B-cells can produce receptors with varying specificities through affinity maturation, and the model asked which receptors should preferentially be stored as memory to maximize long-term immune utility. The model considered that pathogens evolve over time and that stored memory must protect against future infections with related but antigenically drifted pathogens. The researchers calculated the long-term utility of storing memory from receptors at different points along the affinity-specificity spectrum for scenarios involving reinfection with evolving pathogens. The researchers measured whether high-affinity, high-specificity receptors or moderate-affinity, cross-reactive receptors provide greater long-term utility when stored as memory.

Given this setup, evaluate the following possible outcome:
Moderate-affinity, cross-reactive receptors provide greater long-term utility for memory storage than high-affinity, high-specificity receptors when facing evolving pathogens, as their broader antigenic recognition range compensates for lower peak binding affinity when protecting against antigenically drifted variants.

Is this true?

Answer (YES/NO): NO